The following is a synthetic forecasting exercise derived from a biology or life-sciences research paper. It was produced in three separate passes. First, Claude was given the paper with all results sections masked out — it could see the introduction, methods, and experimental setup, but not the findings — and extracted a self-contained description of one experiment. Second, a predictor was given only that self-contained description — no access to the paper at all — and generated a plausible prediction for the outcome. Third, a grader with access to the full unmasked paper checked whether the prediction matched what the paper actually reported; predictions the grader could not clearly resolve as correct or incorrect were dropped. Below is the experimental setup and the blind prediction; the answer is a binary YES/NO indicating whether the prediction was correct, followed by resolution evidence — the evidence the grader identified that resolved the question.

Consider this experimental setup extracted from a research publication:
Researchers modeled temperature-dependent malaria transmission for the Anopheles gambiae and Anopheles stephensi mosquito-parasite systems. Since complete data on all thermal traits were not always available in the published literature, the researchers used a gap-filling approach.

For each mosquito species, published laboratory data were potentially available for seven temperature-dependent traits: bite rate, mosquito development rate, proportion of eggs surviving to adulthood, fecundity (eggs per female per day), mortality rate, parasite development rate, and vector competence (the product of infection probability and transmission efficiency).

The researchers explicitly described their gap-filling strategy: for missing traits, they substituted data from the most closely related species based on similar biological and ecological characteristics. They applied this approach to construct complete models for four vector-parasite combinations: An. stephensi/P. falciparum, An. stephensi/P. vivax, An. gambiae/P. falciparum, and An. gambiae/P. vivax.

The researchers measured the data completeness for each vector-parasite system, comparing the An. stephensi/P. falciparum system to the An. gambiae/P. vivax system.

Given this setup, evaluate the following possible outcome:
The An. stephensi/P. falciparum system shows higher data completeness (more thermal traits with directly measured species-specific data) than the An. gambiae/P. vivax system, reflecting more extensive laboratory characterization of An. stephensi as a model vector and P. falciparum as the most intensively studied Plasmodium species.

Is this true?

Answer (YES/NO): YES